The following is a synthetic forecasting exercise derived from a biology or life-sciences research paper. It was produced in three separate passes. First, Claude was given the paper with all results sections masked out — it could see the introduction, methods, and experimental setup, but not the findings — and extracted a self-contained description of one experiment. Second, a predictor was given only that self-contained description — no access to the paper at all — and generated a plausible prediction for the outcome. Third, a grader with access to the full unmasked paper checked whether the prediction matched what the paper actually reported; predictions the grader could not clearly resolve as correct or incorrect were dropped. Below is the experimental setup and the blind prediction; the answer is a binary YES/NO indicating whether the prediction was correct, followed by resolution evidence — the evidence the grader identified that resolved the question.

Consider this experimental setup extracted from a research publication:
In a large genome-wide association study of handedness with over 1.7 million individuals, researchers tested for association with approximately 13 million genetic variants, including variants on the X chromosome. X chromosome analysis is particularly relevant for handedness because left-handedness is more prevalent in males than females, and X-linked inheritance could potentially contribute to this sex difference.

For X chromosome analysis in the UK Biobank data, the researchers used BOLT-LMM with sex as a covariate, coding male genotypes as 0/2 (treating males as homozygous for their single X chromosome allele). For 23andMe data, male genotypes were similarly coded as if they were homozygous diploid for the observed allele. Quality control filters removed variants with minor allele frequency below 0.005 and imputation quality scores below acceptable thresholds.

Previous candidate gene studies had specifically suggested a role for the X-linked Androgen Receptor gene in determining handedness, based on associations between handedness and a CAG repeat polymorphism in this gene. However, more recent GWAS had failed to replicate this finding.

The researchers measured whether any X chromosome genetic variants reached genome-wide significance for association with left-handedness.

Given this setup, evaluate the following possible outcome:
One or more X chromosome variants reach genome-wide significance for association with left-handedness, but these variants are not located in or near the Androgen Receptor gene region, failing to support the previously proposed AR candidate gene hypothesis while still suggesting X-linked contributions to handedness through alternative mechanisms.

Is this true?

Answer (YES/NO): NO